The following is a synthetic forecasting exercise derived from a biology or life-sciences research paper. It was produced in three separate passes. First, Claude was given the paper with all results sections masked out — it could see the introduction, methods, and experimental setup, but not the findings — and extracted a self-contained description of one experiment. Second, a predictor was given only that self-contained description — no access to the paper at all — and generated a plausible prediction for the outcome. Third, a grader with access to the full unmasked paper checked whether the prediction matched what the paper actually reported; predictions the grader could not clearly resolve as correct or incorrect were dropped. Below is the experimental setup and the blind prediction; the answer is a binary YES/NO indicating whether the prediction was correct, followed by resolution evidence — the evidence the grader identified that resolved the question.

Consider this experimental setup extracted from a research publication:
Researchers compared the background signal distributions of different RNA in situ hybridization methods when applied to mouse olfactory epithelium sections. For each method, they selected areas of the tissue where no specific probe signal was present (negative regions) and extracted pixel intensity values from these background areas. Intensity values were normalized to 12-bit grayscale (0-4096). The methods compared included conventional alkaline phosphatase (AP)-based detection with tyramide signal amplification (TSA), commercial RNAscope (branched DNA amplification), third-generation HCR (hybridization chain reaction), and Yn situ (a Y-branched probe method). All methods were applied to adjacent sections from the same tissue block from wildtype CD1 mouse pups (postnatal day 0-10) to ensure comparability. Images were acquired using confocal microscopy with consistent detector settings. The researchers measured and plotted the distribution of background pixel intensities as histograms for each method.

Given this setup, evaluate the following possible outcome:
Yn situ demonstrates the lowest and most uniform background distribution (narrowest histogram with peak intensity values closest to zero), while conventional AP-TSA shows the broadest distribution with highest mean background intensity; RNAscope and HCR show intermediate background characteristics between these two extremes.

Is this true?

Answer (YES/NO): NO